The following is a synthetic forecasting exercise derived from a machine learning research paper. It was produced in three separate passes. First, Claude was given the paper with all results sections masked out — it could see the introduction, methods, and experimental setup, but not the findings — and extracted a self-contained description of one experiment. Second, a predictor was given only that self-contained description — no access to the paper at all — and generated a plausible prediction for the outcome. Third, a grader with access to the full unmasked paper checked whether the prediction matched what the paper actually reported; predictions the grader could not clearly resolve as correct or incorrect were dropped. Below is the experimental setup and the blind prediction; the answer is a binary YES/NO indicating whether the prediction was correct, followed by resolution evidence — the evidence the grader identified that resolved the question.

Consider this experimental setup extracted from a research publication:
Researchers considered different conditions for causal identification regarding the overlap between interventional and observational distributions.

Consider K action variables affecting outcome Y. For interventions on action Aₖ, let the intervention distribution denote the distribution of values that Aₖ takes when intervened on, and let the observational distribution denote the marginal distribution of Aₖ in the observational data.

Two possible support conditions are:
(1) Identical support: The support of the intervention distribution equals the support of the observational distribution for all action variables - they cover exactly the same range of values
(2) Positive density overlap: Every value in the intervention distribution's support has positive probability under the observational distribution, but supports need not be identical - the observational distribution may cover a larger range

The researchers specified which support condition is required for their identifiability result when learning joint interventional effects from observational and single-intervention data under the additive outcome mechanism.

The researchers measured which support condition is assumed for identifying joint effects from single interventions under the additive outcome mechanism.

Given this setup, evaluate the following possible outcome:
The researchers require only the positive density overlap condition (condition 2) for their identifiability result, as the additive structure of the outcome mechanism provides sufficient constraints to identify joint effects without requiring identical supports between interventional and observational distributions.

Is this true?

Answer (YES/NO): NO